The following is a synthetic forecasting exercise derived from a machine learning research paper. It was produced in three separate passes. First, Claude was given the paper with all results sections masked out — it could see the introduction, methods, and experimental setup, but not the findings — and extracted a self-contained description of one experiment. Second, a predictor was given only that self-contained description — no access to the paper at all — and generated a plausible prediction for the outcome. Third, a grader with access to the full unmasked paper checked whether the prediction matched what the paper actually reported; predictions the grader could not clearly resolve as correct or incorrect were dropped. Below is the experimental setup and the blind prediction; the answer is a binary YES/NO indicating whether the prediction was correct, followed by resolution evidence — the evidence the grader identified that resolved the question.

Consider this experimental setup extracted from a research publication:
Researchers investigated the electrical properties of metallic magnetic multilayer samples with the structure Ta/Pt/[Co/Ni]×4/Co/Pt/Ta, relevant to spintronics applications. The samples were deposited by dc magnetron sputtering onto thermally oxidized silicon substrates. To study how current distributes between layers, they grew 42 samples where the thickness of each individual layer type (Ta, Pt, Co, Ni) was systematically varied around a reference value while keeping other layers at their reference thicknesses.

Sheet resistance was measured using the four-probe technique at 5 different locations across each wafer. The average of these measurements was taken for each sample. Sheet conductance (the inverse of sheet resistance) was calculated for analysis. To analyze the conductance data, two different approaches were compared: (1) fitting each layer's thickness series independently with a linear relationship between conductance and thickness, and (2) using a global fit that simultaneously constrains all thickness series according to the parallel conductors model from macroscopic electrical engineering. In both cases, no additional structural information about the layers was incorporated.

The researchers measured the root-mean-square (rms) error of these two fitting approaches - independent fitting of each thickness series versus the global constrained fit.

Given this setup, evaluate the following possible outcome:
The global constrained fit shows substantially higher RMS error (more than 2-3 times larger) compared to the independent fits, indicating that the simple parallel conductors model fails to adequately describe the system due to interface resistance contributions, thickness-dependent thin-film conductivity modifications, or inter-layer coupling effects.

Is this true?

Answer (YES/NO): YES